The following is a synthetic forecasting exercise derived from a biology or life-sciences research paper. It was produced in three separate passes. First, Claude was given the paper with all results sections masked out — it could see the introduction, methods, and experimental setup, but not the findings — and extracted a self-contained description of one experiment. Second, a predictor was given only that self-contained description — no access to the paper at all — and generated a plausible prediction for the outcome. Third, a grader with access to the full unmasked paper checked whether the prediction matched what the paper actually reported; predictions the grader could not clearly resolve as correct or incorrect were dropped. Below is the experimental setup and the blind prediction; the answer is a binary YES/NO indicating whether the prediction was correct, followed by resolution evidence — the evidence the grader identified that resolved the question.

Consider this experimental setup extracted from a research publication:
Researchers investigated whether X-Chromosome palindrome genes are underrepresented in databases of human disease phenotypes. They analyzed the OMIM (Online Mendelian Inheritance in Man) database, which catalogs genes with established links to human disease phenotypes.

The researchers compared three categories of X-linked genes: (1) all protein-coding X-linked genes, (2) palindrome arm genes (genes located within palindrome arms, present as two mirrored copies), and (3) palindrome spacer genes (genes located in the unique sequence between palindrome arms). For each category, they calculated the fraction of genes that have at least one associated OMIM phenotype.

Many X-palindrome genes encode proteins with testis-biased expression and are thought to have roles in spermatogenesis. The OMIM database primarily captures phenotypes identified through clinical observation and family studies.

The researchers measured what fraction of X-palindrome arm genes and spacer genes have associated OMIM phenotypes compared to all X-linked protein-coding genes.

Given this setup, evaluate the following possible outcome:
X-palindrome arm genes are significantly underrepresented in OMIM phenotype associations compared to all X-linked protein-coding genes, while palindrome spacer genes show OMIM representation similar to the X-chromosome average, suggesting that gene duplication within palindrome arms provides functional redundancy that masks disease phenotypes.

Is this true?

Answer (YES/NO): NO